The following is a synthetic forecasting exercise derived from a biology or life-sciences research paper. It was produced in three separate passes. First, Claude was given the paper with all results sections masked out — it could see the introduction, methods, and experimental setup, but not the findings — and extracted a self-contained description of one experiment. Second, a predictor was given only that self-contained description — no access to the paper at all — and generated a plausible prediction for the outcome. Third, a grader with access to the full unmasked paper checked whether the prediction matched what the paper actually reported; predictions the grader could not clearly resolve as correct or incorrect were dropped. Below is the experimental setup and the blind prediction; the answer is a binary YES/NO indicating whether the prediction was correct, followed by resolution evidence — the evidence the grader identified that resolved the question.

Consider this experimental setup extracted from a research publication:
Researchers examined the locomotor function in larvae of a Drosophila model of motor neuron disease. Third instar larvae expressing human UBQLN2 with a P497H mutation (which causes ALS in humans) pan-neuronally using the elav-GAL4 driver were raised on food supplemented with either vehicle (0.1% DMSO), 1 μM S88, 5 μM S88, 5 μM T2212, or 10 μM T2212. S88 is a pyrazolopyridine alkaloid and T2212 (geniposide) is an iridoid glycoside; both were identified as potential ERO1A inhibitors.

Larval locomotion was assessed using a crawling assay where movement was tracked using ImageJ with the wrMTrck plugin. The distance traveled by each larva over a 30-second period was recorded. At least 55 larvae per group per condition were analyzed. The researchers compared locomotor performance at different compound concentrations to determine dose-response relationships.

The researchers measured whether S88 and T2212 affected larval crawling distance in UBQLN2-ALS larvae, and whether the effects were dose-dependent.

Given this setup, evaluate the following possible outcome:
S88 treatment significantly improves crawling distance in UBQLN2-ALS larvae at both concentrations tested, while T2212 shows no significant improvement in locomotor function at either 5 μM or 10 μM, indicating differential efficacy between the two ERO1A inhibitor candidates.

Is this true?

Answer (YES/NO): NO